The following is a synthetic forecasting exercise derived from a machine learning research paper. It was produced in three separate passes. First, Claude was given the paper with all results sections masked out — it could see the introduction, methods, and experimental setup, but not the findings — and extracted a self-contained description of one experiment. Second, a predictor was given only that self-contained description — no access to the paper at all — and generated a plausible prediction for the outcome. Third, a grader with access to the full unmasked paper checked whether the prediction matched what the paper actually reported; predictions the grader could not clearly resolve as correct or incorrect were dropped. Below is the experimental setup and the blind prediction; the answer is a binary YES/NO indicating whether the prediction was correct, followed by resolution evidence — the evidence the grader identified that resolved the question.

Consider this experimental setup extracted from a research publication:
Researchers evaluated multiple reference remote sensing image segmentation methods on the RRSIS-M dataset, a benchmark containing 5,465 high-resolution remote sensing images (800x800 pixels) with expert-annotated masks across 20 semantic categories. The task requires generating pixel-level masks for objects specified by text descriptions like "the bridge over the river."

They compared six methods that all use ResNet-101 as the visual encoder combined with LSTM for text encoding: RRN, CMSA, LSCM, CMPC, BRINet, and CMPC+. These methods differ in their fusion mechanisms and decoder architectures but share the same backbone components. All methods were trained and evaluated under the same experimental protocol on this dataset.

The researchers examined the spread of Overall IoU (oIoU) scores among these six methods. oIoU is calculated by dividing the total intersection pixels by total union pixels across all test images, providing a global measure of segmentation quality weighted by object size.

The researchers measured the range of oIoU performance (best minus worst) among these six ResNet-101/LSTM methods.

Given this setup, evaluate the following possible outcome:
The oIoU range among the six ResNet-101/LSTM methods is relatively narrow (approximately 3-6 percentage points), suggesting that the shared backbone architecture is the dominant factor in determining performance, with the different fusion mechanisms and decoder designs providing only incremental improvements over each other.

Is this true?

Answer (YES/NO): YES